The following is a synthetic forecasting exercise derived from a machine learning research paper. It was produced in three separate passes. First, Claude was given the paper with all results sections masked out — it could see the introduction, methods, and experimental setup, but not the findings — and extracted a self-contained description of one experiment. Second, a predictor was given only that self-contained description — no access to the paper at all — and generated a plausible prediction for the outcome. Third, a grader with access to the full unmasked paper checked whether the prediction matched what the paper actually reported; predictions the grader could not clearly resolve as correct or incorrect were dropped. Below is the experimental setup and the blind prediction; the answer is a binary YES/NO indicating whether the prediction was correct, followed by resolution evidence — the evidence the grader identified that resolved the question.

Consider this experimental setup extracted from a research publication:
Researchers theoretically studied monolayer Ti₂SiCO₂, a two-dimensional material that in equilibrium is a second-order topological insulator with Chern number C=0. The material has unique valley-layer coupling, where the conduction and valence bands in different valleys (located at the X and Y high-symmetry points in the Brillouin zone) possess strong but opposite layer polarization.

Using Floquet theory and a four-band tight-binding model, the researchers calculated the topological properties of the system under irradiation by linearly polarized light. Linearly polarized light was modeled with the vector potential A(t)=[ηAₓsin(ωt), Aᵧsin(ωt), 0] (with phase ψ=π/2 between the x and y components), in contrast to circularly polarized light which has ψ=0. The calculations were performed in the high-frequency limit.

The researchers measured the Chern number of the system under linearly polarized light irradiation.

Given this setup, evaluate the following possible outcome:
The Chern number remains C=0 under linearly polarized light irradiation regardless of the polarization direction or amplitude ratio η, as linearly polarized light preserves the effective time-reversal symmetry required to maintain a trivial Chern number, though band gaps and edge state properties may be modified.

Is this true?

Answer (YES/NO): YES